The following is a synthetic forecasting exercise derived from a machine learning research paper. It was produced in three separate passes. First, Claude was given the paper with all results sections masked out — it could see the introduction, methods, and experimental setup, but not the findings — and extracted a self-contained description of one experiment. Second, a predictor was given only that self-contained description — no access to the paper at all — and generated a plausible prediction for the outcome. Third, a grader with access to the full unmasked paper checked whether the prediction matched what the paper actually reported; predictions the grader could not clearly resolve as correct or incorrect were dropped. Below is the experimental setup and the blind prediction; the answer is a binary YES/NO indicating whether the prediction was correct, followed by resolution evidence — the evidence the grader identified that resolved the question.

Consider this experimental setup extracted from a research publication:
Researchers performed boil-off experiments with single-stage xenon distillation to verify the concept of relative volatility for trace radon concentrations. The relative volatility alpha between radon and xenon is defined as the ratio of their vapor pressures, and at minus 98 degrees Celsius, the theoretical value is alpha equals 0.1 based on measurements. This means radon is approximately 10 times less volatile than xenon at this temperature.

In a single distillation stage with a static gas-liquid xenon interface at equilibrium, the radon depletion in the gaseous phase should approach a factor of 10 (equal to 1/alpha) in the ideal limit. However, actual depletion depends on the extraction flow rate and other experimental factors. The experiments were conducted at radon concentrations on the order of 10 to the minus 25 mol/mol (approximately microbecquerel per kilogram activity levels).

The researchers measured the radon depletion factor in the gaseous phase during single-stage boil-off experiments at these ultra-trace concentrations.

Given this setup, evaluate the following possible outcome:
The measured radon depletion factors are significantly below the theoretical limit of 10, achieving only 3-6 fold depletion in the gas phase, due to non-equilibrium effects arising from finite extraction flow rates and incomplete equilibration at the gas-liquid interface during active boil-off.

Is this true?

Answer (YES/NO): NO